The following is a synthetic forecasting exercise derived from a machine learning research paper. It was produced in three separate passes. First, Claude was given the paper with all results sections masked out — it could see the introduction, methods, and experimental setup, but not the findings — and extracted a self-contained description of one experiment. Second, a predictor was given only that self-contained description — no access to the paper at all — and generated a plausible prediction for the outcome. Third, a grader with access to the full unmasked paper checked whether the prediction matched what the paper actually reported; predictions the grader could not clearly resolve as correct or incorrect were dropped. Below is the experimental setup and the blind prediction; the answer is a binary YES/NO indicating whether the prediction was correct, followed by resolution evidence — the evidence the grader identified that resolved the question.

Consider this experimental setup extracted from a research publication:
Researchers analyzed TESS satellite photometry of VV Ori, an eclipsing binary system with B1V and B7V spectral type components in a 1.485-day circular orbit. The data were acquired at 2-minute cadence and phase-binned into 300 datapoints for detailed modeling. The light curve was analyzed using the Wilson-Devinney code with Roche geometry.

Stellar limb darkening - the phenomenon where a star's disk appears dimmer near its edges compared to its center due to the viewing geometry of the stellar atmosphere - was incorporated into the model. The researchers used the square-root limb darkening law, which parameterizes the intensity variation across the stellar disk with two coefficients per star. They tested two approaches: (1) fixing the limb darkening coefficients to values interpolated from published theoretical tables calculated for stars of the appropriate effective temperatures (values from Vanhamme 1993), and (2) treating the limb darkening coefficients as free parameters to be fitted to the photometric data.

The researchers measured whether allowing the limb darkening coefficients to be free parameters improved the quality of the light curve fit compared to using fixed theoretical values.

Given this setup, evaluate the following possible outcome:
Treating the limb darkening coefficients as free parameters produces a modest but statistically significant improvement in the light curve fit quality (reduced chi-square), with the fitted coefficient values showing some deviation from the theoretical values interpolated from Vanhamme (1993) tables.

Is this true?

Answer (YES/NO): NO